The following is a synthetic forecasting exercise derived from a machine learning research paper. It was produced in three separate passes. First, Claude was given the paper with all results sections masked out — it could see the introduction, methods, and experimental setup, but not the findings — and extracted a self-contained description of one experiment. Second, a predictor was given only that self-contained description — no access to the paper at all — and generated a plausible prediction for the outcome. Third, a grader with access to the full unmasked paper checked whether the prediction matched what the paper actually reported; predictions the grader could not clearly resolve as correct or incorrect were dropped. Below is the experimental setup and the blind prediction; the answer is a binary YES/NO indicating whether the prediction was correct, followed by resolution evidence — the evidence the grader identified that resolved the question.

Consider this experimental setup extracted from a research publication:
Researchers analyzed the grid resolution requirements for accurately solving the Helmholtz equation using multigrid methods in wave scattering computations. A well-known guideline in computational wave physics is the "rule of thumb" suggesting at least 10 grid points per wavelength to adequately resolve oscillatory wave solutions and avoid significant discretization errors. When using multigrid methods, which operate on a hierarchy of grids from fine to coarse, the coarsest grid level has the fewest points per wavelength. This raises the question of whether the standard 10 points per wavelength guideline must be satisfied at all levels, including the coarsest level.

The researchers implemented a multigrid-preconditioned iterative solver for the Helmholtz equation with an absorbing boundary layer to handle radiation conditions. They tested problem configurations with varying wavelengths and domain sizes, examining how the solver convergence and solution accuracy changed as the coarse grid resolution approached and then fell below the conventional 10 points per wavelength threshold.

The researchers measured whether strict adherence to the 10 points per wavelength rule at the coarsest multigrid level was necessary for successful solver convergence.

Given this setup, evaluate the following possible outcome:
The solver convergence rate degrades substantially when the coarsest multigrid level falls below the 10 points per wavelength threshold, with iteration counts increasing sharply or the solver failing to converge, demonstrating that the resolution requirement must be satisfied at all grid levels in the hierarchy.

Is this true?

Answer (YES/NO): NO